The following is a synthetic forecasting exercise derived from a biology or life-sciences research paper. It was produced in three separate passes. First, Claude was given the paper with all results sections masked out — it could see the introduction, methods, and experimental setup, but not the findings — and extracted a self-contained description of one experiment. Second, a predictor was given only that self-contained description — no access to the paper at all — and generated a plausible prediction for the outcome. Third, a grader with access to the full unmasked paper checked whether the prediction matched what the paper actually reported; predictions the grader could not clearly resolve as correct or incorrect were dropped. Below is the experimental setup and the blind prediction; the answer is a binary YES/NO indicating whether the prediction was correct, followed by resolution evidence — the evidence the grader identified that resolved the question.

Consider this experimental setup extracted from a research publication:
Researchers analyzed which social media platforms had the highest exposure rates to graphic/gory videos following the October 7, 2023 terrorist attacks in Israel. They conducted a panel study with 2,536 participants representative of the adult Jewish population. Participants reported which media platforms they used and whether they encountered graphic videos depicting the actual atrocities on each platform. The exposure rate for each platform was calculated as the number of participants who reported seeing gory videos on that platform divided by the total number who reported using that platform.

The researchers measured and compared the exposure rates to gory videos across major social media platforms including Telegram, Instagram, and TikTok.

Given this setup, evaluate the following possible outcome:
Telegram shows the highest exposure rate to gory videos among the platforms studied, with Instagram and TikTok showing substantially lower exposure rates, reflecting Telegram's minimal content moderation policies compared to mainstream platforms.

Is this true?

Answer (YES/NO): YES